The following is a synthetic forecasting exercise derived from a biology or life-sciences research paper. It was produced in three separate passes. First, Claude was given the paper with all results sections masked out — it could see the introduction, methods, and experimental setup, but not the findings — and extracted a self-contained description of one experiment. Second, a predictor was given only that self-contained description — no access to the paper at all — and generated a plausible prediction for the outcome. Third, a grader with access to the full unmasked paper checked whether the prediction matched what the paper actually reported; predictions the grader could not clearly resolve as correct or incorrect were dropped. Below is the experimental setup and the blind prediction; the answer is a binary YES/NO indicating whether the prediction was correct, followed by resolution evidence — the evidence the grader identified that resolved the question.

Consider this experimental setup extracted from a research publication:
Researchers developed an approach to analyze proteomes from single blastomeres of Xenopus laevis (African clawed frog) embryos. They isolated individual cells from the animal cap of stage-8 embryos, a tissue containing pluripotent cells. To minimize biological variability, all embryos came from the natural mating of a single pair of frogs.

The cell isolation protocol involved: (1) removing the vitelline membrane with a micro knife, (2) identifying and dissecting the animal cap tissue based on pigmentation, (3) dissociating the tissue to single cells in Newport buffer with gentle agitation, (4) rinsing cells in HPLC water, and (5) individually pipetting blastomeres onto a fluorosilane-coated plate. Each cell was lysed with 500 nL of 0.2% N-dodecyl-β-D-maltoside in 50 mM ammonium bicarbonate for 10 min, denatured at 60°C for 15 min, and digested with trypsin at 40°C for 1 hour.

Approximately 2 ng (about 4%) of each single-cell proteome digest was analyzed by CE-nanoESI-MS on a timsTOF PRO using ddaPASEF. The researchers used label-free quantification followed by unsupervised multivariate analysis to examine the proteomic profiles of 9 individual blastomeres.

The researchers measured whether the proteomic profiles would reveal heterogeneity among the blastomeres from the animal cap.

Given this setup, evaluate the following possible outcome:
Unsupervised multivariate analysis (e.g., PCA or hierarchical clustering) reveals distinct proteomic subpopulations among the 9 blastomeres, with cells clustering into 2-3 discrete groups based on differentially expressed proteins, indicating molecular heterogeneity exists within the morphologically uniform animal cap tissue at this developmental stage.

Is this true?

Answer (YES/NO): YES